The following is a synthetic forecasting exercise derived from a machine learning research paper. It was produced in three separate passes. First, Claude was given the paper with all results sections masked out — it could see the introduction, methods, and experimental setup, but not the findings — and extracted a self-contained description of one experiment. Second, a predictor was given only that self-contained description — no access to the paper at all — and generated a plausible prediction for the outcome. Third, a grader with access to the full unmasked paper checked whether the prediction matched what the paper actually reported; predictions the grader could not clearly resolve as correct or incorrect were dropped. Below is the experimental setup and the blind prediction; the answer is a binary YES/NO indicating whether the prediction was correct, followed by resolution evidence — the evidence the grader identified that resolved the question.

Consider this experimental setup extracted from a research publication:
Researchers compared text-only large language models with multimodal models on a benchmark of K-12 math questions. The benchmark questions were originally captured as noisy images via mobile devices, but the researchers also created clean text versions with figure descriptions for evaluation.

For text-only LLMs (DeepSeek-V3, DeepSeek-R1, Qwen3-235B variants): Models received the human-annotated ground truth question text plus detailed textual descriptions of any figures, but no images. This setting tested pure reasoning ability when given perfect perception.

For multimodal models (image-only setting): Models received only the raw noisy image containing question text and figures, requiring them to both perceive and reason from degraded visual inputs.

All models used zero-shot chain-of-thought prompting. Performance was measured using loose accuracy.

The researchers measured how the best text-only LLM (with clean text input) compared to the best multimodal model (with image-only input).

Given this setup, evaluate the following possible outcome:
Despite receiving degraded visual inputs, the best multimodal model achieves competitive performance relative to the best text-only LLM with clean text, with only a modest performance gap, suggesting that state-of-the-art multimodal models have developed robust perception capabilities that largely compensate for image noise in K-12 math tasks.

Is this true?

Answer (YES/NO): YES